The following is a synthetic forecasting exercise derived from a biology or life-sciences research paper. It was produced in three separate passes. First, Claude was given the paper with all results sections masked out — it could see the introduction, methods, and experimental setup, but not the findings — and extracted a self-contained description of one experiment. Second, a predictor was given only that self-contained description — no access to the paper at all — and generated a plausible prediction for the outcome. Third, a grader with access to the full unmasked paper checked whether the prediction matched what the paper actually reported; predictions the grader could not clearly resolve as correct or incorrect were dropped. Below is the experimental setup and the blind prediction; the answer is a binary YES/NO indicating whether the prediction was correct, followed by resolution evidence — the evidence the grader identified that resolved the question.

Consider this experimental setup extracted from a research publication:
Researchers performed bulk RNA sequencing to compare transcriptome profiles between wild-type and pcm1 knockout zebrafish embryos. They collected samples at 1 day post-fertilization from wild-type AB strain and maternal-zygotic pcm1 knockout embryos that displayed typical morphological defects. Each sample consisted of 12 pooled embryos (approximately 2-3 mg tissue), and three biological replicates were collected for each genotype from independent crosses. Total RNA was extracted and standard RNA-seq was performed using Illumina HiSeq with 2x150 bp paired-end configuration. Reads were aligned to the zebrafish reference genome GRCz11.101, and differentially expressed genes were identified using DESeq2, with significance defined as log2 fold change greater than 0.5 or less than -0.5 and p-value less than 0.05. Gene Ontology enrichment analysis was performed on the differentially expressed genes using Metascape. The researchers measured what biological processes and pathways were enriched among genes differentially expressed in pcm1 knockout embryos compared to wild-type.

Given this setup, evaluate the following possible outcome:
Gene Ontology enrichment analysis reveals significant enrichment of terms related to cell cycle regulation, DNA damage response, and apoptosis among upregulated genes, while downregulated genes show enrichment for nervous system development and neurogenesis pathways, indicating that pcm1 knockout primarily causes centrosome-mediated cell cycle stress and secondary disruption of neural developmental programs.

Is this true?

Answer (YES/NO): NO